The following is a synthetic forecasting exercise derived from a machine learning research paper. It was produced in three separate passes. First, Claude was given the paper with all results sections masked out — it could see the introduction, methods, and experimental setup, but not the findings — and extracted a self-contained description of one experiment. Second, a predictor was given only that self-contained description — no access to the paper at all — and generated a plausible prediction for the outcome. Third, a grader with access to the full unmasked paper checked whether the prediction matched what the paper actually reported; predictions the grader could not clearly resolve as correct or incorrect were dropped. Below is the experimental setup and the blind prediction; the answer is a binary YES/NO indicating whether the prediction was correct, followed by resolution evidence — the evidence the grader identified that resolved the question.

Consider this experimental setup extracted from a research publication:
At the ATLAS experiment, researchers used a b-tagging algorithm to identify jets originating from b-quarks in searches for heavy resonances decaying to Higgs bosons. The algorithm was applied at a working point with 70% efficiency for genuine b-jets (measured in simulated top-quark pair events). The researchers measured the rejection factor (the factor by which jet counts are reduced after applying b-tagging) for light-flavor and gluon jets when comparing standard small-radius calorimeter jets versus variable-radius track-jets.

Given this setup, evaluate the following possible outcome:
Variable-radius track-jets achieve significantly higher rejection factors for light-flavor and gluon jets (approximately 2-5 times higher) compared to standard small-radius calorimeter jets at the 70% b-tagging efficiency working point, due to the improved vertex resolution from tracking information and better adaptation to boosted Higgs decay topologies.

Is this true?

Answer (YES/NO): NO